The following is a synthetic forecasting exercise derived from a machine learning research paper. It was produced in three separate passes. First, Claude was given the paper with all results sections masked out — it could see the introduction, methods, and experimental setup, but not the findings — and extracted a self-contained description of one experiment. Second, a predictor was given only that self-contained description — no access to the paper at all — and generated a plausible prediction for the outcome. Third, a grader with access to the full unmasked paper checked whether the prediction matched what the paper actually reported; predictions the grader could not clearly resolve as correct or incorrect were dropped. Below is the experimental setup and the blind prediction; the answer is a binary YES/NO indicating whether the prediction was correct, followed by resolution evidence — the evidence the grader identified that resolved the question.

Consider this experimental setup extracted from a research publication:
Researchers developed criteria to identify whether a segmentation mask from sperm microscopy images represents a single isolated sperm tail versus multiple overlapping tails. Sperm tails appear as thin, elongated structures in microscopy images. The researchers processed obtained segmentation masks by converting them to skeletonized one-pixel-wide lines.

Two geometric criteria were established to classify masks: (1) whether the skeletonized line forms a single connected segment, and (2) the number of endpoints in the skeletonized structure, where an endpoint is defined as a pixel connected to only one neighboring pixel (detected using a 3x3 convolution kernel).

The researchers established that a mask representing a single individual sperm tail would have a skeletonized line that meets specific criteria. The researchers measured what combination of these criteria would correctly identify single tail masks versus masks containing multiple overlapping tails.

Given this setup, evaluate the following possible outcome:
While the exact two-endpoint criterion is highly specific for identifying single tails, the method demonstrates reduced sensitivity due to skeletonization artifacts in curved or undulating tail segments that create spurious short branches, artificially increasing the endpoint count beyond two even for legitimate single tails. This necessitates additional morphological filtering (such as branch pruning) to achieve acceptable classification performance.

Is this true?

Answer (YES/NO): NO